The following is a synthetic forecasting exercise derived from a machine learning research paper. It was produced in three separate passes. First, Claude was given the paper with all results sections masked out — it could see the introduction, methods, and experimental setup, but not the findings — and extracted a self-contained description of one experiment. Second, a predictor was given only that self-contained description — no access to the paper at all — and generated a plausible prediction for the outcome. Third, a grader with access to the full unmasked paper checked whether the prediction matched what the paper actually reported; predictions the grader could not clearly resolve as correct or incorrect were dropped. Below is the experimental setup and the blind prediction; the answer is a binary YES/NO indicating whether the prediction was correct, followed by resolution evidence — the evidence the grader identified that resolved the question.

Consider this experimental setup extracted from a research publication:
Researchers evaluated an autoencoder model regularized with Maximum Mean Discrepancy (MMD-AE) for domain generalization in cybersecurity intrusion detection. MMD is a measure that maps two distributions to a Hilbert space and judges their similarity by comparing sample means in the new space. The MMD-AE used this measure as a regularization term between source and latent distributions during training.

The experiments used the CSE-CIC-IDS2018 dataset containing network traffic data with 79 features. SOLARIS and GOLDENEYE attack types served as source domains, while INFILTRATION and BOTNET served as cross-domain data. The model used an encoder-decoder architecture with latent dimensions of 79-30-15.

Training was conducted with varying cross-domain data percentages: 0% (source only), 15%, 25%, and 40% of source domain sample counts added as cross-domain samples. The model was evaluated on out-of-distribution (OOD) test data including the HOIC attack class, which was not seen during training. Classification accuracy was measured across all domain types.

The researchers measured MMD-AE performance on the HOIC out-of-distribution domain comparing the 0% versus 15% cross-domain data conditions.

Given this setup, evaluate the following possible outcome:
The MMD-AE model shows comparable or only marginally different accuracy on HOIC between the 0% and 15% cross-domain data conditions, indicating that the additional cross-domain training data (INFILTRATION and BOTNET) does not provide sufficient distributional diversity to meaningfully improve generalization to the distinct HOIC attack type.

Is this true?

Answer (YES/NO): NO